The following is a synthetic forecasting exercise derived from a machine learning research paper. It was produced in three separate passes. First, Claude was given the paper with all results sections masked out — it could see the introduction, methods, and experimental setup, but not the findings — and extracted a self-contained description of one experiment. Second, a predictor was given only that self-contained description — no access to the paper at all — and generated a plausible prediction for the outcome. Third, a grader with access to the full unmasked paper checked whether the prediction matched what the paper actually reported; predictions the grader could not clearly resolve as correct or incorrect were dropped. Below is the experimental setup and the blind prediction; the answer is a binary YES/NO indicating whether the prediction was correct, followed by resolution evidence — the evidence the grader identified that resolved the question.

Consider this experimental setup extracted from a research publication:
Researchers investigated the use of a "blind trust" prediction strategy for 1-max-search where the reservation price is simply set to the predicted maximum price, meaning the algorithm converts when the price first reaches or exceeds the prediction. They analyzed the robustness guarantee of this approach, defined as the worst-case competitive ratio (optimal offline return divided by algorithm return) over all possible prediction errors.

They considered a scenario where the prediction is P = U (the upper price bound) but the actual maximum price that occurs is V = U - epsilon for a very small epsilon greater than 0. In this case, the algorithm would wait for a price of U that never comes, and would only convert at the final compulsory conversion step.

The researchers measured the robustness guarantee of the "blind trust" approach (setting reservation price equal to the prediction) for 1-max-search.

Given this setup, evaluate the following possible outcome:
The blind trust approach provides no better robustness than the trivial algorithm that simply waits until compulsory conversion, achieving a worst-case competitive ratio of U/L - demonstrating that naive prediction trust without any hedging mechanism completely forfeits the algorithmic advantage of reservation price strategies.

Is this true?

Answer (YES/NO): YES